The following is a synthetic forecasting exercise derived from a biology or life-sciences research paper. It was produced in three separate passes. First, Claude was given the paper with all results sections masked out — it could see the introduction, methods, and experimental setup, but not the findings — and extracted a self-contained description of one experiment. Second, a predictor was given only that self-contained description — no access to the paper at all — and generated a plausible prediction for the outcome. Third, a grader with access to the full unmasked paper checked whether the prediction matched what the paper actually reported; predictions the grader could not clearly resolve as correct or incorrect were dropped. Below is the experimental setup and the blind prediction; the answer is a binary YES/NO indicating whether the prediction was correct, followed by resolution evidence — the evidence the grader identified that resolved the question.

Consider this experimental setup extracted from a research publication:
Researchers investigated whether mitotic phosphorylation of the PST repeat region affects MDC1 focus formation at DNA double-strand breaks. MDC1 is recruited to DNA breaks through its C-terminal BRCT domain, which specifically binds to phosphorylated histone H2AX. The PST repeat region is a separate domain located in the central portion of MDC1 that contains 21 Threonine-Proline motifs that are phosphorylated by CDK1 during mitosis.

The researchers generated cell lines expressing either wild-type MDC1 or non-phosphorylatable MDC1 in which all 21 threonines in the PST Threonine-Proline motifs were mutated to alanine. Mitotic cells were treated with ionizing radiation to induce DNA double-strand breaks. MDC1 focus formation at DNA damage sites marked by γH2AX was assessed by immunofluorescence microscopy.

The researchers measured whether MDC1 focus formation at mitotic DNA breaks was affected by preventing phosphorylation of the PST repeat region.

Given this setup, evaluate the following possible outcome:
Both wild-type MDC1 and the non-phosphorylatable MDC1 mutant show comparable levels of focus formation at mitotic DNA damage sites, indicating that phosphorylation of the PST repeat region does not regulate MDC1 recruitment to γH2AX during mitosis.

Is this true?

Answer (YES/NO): YES